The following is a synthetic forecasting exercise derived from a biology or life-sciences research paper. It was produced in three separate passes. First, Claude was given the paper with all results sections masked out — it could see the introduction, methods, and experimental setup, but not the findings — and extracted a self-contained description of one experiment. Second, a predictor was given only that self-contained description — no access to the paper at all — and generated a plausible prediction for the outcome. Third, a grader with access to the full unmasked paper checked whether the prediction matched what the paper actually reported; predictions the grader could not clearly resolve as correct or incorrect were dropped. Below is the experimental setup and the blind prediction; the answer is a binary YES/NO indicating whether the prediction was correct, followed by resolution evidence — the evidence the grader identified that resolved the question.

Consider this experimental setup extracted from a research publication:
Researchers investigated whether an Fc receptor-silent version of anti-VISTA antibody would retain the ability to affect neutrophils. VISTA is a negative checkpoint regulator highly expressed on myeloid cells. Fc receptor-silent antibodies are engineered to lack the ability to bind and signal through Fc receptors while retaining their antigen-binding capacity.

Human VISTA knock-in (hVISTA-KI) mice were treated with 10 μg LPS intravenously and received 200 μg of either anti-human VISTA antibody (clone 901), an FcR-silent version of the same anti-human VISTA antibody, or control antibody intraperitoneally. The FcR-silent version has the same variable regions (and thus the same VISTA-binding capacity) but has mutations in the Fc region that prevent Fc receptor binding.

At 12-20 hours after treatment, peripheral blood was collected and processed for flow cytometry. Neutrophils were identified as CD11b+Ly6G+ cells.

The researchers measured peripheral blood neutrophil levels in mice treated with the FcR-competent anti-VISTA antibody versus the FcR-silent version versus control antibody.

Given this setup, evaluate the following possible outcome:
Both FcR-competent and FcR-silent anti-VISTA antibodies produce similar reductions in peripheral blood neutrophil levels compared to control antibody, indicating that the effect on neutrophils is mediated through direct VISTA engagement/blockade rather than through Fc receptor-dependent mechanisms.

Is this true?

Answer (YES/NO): NO